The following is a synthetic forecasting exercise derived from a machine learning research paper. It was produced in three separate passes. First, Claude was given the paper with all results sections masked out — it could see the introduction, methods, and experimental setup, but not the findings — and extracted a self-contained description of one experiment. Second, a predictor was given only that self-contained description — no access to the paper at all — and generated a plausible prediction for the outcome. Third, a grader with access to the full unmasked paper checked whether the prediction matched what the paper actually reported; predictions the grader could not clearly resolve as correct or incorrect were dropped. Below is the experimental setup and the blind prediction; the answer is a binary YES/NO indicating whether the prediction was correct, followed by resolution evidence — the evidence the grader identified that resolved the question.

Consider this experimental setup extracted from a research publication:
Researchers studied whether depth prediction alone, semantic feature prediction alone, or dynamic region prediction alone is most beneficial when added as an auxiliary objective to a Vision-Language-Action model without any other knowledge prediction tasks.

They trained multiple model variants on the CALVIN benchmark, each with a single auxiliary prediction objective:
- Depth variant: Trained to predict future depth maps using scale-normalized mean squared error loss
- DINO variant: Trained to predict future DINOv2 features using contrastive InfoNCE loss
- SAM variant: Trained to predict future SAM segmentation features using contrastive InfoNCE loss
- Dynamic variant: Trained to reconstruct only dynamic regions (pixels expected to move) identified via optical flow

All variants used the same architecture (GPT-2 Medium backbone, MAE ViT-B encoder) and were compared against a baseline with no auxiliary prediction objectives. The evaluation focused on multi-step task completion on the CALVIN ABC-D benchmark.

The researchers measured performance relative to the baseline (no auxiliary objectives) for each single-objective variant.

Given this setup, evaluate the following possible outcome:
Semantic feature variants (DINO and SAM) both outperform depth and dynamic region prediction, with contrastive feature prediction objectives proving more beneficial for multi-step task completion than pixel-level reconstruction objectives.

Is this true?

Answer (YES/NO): NO